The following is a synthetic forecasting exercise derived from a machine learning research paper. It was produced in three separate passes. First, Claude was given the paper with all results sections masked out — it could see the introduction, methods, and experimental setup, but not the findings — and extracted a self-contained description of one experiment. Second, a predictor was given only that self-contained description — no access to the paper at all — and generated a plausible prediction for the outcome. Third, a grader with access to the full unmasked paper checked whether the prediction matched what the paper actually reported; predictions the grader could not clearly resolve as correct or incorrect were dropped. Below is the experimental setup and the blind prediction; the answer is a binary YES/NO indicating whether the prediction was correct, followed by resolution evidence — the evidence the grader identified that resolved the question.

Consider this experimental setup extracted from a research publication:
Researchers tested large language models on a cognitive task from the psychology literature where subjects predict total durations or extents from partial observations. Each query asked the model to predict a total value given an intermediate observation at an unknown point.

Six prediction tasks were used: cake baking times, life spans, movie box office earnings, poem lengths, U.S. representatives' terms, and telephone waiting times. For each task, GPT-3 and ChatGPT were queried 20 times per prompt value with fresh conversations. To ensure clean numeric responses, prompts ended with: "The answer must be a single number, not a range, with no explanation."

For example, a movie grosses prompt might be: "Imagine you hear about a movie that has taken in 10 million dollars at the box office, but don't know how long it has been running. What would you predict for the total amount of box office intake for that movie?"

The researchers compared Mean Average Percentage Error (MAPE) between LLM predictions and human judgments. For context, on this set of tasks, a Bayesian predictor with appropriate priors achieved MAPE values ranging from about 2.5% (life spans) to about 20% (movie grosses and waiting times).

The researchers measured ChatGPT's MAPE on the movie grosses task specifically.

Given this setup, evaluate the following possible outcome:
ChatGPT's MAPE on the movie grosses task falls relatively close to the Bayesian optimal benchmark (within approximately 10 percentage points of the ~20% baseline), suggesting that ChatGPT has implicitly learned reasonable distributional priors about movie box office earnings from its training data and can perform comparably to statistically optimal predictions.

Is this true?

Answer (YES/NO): NO